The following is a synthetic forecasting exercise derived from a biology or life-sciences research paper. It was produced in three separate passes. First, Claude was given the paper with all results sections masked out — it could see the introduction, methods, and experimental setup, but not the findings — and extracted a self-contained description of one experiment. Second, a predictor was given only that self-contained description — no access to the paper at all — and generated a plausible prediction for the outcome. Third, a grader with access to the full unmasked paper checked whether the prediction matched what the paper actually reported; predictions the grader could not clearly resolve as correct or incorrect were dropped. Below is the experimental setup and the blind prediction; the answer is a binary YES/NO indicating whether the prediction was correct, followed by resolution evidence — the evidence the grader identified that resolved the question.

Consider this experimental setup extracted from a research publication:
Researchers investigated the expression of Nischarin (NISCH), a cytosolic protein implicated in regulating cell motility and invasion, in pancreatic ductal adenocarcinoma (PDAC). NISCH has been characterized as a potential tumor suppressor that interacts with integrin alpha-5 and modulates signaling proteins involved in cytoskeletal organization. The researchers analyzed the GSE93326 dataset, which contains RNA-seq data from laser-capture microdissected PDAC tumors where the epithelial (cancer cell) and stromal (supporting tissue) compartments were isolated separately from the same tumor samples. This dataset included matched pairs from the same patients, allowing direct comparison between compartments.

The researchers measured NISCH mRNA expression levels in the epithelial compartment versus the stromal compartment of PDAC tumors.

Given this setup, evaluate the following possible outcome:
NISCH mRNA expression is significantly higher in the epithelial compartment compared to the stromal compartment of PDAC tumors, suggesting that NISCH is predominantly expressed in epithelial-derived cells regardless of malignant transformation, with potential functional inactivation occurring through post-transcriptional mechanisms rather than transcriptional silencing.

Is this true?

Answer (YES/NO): NO